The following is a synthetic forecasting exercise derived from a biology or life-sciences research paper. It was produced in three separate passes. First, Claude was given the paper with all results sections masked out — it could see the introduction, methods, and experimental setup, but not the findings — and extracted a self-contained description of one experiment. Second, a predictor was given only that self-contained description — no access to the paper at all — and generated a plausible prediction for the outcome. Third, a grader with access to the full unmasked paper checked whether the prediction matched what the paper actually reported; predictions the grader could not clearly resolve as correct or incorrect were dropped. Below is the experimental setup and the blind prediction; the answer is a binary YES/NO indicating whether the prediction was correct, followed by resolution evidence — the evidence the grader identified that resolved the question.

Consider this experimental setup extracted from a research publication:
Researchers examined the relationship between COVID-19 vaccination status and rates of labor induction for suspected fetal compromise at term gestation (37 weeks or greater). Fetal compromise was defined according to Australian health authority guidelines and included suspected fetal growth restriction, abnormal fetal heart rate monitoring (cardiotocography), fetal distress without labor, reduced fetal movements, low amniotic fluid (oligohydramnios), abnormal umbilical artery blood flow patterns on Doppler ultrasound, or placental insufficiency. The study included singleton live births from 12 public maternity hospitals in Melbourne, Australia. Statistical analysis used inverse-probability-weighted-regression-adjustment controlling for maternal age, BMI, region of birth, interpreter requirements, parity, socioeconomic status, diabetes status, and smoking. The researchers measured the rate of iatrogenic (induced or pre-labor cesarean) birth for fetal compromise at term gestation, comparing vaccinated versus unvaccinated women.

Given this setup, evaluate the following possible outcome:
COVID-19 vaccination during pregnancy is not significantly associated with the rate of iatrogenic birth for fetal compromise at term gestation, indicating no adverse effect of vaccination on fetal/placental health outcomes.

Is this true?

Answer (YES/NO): NO